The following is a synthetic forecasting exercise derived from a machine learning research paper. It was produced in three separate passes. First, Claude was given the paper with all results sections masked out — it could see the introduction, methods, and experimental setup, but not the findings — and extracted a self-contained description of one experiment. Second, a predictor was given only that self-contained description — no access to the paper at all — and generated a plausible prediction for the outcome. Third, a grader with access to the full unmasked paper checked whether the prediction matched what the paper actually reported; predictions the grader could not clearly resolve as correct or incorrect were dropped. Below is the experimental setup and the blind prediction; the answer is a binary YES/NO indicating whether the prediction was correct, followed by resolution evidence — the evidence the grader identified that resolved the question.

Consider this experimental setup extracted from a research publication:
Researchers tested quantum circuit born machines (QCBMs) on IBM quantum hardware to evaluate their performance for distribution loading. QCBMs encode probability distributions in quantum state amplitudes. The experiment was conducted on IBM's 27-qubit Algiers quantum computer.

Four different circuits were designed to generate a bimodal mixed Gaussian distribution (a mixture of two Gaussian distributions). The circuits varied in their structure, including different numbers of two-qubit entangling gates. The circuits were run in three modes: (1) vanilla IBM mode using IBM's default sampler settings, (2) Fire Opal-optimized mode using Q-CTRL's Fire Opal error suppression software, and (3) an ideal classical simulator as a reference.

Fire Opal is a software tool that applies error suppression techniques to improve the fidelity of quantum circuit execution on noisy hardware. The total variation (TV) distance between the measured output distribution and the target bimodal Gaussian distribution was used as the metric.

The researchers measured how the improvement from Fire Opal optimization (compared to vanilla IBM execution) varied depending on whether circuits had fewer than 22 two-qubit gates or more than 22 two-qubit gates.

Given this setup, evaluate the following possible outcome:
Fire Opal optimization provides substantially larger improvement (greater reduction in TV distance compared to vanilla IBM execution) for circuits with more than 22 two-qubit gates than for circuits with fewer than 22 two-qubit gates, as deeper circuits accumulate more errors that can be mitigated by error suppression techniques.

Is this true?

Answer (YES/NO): YES